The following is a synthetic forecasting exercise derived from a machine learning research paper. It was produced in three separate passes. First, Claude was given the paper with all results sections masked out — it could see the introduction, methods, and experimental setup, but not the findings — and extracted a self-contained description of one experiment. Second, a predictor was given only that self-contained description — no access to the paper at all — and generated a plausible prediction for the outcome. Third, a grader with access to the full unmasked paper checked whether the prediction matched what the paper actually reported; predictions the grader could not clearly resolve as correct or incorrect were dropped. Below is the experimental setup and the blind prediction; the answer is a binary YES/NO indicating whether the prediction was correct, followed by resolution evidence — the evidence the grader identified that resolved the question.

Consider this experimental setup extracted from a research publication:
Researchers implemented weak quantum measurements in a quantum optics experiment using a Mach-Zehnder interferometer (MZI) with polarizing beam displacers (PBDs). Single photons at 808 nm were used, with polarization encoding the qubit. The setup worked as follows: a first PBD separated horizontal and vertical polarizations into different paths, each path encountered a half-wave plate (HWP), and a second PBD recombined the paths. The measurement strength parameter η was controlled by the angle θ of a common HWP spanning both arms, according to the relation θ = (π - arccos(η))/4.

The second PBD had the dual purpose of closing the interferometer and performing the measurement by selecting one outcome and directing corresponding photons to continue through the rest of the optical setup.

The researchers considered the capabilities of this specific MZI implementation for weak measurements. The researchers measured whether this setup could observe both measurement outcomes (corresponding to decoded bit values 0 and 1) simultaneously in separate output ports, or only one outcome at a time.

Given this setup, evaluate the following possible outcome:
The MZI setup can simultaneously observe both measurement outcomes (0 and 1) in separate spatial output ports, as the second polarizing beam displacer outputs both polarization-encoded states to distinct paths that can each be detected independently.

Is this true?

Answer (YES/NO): NO